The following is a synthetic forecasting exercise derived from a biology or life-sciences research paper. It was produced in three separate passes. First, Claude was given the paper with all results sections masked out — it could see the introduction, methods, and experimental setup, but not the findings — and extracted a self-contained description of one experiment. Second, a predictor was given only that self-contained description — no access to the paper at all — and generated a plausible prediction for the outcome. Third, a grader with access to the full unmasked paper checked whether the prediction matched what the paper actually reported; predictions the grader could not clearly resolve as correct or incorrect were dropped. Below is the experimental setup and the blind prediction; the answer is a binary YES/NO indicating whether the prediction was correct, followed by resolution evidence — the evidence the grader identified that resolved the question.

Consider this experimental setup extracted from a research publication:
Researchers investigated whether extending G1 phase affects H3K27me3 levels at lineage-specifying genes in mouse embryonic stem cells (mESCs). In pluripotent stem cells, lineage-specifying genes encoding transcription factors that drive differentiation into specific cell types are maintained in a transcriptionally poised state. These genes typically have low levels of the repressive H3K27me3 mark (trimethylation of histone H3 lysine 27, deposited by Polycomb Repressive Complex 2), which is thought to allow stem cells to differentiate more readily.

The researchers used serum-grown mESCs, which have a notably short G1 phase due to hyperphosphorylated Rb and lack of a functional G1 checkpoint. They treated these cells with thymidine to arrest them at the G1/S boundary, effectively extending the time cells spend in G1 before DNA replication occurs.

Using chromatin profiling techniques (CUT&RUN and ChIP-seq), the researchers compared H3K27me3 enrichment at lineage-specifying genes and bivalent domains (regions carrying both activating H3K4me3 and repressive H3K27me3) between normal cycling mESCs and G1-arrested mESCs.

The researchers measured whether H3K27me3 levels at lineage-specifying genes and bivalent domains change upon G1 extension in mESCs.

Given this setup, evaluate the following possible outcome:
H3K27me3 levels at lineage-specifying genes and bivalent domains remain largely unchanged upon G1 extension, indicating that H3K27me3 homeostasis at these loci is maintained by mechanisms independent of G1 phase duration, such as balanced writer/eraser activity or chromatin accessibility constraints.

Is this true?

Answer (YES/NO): NO